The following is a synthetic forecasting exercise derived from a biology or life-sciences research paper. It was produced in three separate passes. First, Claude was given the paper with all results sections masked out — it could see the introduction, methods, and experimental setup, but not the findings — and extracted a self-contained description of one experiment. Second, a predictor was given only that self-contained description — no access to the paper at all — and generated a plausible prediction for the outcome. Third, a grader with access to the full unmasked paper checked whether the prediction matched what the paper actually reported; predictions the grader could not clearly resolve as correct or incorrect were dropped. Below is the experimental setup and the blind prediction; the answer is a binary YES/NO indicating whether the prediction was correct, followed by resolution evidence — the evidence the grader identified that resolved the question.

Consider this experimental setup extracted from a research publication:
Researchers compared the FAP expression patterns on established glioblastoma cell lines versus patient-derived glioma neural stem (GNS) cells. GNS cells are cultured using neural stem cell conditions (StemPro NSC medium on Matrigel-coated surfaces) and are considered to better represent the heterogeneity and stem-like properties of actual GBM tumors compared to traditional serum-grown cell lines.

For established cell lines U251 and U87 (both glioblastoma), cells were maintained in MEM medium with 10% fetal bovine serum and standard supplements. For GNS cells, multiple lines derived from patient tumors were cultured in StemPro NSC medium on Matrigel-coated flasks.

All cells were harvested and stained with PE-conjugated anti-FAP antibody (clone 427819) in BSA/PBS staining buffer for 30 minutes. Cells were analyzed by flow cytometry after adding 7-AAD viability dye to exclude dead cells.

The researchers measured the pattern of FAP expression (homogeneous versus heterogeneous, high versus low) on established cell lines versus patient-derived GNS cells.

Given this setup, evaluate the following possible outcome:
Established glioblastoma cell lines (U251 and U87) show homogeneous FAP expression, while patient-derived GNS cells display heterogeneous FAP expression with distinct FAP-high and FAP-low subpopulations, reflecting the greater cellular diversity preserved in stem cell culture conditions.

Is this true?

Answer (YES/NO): NO